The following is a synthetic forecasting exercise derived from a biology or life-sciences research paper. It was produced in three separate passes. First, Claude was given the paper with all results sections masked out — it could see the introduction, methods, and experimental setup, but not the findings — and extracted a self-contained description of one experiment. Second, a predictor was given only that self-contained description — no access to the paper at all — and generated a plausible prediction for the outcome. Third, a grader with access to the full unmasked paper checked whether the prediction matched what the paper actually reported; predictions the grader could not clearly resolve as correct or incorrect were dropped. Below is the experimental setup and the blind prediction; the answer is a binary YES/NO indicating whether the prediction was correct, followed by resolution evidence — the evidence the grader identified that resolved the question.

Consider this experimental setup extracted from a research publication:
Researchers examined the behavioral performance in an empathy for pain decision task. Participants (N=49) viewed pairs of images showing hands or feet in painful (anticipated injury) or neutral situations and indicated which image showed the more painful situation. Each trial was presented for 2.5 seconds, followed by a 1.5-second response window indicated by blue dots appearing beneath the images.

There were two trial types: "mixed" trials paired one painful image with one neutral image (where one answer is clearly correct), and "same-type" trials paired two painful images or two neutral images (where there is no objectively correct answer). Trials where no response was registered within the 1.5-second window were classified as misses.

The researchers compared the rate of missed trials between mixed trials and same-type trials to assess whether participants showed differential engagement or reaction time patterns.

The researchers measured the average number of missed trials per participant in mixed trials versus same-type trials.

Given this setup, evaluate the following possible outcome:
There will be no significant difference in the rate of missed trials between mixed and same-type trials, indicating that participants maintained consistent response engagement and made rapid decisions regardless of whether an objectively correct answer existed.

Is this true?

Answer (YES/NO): NO